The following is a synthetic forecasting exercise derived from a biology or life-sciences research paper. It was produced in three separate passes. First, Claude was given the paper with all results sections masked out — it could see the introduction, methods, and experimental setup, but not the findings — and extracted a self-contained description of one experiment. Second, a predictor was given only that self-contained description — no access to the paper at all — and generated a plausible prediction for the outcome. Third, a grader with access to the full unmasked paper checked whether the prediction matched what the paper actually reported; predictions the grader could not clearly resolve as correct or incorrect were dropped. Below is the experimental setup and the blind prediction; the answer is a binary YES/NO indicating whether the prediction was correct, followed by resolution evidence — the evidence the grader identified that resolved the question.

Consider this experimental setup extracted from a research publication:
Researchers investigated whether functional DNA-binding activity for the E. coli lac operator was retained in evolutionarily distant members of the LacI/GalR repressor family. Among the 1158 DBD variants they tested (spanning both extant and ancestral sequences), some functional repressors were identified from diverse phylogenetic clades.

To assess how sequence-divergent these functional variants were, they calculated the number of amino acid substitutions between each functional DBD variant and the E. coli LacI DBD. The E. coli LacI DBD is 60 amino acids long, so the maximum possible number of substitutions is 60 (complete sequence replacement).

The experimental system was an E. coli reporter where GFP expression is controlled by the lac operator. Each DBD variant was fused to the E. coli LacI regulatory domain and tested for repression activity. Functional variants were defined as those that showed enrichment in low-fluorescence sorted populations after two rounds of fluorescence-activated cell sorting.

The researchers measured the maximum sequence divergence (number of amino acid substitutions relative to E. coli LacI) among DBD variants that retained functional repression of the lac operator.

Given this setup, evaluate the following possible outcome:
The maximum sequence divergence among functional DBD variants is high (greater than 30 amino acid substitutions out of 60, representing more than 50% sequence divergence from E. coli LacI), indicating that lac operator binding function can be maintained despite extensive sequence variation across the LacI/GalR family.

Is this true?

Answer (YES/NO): YES